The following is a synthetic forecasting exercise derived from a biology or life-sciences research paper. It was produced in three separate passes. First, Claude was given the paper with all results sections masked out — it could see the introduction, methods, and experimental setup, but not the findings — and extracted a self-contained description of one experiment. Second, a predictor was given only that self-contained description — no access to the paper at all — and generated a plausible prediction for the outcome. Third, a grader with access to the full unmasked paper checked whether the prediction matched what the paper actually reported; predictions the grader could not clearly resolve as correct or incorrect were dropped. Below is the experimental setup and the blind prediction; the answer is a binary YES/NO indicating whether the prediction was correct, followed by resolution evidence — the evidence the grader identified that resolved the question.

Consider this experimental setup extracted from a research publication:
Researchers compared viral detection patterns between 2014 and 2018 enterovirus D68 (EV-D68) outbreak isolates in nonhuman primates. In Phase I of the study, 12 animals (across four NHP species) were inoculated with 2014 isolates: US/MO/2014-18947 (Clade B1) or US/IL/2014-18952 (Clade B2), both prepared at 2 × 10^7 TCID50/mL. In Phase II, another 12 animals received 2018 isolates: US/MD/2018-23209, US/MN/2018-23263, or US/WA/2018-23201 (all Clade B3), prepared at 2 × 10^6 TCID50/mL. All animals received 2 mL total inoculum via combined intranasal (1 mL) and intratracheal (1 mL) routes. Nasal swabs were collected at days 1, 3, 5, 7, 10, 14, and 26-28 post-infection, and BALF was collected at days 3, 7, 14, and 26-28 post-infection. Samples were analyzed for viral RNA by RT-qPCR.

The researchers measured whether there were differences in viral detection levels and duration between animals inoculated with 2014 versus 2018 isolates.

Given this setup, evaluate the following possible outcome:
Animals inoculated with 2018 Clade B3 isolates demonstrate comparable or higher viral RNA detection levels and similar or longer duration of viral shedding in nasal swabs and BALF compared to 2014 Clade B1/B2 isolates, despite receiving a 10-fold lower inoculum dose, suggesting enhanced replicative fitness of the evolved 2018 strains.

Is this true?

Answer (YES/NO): YES